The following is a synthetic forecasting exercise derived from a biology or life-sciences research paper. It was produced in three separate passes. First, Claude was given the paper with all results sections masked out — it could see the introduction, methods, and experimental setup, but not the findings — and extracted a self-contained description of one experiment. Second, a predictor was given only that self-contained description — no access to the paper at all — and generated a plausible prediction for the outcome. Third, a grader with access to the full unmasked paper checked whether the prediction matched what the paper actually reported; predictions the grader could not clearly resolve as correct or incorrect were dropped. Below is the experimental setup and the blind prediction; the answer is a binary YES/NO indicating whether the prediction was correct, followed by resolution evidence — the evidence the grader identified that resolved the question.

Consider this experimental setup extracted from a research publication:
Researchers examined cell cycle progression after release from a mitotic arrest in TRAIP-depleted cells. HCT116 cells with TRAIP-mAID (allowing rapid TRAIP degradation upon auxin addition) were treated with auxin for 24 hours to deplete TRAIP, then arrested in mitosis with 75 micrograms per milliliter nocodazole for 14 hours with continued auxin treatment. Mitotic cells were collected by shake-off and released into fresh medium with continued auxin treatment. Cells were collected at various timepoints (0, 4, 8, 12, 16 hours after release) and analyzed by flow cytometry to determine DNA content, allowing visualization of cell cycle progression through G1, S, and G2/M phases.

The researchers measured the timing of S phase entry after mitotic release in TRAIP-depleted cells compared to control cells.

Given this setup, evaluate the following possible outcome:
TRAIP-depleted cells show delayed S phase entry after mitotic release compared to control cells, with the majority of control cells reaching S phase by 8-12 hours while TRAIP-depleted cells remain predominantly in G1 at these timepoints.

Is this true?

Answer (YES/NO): NO